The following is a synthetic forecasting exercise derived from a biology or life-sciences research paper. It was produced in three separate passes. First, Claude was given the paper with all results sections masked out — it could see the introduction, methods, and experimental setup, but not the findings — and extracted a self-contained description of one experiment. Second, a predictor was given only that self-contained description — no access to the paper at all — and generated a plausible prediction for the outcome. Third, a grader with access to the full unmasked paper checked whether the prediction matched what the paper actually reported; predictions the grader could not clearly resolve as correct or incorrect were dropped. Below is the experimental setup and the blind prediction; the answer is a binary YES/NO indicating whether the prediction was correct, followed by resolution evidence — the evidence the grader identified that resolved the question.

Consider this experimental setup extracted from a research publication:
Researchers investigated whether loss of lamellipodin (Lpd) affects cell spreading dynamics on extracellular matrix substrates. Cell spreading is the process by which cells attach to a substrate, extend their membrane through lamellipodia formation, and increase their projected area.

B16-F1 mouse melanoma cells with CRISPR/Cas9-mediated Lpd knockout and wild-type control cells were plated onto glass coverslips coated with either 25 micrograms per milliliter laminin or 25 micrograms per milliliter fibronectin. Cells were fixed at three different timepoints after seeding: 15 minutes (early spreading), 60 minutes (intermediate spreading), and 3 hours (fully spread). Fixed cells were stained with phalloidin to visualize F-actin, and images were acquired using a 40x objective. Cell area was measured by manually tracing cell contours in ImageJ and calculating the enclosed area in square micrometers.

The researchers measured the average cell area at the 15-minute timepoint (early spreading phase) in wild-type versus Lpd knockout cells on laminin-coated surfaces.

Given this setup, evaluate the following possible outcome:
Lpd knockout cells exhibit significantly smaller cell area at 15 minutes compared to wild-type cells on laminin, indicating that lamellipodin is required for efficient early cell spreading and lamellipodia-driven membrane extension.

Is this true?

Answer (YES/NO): YES